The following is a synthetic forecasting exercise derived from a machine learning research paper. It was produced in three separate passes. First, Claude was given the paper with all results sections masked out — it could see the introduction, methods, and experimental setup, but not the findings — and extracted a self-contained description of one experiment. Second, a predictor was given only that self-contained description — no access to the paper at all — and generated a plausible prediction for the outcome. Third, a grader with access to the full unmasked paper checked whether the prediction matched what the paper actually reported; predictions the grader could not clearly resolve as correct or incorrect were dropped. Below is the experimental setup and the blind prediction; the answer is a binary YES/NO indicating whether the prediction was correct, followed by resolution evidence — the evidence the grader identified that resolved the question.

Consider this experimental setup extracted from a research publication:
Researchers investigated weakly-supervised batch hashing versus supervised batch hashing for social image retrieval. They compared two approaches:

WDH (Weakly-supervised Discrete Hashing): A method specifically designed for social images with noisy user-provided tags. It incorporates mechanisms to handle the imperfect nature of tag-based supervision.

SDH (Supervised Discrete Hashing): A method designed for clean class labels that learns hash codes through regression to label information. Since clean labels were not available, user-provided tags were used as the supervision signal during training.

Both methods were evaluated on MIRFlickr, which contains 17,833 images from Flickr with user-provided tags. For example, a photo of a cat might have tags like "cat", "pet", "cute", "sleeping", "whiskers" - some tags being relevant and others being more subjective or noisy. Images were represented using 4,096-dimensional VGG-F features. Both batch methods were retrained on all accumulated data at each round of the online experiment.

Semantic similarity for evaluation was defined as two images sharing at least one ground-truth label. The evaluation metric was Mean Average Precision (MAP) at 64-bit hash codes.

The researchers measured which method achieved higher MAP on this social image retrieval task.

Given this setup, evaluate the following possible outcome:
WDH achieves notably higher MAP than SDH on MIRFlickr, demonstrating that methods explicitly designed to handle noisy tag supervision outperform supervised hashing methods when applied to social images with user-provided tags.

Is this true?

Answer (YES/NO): NO